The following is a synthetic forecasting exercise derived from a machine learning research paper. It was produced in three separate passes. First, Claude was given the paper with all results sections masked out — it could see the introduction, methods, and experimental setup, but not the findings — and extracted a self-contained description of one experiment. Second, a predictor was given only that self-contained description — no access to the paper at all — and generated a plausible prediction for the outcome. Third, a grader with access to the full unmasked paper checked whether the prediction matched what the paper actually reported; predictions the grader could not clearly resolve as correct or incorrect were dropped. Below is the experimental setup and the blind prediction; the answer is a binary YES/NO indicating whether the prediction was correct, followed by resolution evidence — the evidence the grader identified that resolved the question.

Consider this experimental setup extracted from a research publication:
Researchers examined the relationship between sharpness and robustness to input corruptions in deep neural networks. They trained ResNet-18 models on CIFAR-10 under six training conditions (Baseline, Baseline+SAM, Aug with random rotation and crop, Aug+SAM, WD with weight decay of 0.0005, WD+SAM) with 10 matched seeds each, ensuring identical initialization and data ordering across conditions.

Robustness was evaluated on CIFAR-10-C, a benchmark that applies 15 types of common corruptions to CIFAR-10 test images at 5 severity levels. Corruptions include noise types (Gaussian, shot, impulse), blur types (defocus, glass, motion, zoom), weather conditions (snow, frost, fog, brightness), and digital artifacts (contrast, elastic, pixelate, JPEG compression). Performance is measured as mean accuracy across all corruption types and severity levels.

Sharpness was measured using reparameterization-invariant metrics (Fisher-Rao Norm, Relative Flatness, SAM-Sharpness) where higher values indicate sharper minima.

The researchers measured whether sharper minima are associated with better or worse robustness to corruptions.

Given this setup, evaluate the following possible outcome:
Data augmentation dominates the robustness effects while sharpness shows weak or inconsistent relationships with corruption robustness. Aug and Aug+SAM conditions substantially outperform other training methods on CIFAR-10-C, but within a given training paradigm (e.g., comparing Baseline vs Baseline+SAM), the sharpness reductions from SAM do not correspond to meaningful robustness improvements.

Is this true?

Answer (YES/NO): NO